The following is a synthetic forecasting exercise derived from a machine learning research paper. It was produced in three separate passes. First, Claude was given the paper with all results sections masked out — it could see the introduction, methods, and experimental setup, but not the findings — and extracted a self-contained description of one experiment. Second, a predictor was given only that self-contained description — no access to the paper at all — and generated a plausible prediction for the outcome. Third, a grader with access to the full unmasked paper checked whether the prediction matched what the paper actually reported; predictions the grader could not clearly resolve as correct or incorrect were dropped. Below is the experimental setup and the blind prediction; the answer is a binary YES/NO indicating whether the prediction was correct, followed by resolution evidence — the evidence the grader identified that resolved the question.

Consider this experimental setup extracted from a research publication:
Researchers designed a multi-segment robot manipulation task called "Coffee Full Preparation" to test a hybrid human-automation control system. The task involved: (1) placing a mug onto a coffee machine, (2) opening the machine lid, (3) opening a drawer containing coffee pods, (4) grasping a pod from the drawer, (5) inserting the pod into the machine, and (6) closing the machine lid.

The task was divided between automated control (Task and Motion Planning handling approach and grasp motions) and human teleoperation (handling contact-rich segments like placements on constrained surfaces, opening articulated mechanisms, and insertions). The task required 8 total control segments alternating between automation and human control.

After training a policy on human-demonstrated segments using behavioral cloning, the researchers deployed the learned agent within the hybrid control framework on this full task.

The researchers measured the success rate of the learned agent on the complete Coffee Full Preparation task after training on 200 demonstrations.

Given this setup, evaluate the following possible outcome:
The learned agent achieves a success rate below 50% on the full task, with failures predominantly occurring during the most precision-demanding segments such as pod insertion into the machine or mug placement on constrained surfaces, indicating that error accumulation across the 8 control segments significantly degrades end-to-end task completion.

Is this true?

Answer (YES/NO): NO